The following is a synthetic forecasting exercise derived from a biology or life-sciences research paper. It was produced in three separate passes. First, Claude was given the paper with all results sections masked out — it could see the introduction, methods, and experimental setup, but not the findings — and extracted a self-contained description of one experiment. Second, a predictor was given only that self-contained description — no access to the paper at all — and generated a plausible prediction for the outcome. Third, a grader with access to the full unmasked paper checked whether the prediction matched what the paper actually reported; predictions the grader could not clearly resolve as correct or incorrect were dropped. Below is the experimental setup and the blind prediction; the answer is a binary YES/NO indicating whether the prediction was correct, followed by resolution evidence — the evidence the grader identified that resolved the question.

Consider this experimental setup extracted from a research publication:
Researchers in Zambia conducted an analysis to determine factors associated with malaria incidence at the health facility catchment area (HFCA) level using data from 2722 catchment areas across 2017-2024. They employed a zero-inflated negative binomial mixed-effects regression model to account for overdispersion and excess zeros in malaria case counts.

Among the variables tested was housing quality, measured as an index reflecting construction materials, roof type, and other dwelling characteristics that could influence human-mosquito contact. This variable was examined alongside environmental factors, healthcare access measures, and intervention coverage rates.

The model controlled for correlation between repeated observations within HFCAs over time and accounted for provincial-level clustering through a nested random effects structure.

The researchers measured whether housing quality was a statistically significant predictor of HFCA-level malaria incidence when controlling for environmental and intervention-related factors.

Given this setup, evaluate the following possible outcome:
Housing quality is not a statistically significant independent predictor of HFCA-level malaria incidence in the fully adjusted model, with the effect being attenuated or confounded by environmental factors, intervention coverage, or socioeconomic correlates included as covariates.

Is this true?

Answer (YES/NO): NO